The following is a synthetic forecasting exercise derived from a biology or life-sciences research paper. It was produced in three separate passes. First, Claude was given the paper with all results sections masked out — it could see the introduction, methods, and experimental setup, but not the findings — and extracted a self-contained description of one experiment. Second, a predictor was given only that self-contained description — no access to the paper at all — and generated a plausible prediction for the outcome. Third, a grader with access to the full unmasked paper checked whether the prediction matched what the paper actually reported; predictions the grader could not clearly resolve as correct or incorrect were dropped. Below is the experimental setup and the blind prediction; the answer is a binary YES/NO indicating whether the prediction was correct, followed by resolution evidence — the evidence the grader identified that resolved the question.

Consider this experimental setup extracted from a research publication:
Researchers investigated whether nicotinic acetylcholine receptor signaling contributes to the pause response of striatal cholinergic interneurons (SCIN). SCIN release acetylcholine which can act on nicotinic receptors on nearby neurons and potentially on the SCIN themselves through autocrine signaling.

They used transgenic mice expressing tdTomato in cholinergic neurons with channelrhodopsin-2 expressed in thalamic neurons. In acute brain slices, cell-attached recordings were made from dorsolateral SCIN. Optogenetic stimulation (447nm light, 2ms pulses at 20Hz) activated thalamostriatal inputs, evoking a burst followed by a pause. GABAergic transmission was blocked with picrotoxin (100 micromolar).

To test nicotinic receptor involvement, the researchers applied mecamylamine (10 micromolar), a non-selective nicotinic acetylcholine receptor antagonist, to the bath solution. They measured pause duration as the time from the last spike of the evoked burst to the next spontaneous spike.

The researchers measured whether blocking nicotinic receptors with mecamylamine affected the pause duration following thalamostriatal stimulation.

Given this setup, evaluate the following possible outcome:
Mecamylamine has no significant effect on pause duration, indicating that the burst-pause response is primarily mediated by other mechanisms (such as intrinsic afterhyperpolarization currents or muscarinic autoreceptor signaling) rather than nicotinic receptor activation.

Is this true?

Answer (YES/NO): NO